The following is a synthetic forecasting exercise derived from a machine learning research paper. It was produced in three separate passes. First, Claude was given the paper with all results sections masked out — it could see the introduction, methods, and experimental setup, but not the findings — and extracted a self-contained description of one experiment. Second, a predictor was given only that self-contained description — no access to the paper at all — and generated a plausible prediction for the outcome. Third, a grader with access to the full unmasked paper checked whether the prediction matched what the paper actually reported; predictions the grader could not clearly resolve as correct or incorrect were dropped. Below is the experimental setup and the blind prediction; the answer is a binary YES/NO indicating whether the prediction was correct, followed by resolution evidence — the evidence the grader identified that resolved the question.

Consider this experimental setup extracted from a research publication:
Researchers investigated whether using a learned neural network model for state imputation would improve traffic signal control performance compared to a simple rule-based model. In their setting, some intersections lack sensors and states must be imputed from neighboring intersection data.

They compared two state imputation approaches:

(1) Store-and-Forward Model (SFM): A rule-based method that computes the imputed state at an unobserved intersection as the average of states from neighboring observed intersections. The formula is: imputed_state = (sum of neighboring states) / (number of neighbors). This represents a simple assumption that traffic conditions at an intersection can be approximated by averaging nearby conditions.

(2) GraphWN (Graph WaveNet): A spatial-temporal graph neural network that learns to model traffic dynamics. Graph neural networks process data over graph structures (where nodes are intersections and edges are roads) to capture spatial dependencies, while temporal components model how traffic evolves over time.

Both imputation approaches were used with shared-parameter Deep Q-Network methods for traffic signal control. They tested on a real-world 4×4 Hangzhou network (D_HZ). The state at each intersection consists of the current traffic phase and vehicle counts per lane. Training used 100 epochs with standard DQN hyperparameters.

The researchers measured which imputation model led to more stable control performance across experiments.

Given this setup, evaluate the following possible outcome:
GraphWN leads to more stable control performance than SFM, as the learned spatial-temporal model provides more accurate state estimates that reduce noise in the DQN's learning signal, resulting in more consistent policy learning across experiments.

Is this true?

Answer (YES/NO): NO